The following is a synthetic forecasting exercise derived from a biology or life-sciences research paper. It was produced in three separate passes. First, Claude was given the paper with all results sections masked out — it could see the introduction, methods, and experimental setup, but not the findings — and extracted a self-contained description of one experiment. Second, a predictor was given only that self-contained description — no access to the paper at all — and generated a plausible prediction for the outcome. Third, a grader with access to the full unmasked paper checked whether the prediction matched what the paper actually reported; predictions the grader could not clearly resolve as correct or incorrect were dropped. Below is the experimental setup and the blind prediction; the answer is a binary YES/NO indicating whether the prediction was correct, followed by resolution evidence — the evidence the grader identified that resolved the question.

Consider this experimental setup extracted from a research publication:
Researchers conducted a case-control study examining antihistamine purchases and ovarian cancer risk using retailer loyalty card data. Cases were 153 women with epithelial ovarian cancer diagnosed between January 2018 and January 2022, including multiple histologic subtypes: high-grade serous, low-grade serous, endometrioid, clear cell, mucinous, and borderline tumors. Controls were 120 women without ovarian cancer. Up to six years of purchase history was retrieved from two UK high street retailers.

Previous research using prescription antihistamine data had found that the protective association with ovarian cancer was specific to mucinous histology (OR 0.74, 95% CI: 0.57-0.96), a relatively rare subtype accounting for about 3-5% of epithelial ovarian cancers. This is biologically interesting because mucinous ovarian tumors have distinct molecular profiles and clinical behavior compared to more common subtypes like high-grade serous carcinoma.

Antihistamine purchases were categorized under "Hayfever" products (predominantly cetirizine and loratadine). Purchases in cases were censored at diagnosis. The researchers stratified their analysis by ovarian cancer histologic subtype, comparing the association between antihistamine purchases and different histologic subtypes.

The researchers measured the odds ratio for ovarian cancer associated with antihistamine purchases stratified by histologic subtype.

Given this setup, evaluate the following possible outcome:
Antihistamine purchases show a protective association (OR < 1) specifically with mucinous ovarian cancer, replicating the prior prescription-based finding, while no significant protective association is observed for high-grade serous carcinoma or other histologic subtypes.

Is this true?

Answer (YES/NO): NO